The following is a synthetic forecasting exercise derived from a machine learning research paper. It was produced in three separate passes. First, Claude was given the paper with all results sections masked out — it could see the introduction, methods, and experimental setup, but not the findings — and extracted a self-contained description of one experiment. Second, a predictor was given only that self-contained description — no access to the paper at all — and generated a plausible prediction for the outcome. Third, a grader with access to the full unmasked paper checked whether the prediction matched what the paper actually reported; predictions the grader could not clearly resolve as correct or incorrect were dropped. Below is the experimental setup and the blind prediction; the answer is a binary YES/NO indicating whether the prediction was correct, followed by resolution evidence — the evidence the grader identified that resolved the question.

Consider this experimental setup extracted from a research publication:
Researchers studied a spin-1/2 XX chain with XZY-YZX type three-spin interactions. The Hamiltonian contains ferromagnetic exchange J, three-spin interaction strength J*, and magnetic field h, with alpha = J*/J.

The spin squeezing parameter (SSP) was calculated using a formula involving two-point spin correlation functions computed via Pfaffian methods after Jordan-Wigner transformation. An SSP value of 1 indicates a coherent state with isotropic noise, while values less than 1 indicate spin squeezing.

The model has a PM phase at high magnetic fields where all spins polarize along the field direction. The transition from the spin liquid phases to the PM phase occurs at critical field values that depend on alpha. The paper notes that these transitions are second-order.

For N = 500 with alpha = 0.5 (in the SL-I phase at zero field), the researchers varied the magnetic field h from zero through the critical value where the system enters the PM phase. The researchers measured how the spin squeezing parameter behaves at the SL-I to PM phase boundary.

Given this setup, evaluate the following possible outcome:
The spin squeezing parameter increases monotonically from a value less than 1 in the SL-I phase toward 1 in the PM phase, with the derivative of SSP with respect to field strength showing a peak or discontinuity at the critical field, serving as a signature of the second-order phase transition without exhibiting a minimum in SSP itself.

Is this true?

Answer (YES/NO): NO